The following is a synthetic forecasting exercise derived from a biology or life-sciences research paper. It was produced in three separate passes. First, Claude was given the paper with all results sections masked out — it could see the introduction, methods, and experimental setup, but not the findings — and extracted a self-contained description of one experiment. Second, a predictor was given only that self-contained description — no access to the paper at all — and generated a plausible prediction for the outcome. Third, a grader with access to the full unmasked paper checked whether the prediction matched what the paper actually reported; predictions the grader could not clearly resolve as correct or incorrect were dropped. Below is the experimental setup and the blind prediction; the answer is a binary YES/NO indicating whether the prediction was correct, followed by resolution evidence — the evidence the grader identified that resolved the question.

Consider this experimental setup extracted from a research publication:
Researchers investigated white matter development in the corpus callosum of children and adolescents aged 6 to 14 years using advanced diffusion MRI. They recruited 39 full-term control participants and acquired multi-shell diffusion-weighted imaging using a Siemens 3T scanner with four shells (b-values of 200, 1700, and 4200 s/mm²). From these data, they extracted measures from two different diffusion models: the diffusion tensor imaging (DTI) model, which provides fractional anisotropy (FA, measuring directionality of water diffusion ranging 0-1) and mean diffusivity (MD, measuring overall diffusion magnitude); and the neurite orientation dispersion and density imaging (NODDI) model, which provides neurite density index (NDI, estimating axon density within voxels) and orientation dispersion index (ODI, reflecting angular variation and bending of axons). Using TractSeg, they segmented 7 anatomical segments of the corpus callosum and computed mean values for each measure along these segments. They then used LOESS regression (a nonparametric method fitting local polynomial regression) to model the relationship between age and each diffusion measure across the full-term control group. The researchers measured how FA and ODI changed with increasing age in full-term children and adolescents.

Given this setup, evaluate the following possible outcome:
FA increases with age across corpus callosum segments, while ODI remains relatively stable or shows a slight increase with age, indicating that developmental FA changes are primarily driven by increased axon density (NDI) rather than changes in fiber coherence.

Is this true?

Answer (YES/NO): NO